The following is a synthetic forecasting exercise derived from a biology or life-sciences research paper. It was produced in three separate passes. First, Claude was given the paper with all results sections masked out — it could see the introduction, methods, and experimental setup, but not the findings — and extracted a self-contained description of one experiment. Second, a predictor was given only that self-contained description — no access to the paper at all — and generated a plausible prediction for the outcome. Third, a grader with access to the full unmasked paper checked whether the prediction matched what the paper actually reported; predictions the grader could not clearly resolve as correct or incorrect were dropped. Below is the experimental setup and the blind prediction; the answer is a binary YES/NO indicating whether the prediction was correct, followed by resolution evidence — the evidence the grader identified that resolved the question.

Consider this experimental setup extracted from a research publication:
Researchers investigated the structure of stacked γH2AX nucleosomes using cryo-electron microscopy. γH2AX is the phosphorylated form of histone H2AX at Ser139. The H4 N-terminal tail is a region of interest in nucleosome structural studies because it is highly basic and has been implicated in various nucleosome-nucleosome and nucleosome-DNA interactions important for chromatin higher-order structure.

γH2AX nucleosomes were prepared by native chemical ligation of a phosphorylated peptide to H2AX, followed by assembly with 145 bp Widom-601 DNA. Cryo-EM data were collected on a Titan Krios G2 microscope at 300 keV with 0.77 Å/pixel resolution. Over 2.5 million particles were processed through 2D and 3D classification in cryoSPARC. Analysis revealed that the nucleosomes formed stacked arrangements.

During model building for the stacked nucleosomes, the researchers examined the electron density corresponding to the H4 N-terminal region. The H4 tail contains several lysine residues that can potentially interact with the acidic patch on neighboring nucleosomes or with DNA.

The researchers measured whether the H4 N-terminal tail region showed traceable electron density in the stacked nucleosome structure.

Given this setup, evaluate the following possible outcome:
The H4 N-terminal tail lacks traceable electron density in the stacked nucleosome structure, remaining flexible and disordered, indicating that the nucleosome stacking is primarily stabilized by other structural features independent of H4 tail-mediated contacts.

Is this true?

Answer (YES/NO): NO